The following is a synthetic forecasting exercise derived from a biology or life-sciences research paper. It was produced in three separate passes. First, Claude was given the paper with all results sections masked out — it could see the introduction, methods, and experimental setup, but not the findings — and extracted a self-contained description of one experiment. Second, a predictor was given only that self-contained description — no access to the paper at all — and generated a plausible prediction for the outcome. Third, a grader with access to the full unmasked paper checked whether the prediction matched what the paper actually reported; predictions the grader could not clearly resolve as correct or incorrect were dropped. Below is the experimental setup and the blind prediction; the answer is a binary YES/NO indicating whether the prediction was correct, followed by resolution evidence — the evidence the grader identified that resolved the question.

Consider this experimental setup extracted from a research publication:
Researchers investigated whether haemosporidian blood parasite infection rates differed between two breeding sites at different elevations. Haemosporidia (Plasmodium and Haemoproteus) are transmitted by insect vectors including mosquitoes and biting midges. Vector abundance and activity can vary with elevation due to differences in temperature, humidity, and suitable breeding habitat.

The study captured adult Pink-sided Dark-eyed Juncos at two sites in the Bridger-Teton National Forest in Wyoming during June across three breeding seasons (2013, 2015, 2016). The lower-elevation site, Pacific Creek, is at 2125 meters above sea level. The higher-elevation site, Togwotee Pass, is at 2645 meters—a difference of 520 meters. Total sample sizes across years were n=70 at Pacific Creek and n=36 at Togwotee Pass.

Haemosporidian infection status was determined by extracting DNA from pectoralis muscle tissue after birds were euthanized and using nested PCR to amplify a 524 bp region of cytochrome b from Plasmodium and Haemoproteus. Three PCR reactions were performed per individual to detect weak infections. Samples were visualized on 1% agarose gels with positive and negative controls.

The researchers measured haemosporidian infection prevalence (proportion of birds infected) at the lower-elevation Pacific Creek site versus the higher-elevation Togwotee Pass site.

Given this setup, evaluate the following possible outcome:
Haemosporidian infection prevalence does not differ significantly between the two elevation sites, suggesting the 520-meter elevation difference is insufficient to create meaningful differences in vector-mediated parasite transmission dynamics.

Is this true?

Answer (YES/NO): YES